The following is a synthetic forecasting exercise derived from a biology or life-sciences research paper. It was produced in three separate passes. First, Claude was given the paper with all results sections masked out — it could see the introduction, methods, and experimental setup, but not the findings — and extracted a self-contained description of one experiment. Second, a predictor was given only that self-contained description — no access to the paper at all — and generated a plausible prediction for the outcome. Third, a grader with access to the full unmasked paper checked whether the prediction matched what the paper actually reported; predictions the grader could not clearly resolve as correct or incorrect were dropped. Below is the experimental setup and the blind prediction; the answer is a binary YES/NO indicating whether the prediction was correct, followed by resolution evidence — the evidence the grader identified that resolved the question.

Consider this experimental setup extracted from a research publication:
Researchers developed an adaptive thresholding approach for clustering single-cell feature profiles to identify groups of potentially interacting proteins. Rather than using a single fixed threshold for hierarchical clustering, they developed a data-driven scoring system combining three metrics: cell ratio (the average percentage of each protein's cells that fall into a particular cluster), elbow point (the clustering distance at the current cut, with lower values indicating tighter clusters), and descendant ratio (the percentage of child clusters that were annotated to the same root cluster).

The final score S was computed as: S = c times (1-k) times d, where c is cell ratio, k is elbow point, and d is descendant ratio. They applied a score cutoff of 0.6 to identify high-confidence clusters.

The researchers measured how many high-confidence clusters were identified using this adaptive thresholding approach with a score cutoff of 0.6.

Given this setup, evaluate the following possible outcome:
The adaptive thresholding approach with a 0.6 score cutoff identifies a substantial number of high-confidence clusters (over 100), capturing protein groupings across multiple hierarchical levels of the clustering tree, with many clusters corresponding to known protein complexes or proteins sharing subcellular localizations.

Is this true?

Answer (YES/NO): NO